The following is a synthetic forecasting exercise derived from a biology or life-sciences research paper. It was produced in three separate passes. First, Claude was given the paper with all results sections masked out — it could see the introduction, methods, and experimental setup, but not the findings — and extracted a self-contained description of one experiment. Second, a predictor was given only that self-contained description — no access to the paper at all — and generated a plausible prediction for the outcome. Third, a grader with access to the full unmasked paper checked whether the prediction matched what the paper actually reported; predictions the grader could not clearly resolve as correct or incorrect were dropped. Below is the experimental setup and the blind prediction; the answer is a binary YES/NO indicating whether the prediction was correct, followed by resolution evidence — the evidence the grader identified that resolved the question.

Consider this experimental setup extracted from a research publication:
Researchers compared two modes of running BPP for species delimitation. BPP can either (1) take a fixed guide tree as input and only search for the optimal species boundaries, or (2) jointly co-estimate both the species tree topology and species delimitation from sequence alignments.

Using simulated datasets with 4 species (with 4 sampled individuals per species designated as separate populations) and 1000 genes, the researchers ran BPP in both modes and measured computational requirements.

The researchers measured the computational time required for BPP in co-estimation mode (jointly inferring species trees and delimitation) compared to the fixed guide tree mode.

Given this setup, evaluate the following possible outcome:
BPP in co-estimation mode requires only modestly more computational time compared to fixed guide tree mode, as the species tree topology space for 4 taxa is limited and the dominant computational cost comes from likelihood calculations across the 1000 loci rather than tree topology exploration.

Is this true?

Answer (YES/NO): NO